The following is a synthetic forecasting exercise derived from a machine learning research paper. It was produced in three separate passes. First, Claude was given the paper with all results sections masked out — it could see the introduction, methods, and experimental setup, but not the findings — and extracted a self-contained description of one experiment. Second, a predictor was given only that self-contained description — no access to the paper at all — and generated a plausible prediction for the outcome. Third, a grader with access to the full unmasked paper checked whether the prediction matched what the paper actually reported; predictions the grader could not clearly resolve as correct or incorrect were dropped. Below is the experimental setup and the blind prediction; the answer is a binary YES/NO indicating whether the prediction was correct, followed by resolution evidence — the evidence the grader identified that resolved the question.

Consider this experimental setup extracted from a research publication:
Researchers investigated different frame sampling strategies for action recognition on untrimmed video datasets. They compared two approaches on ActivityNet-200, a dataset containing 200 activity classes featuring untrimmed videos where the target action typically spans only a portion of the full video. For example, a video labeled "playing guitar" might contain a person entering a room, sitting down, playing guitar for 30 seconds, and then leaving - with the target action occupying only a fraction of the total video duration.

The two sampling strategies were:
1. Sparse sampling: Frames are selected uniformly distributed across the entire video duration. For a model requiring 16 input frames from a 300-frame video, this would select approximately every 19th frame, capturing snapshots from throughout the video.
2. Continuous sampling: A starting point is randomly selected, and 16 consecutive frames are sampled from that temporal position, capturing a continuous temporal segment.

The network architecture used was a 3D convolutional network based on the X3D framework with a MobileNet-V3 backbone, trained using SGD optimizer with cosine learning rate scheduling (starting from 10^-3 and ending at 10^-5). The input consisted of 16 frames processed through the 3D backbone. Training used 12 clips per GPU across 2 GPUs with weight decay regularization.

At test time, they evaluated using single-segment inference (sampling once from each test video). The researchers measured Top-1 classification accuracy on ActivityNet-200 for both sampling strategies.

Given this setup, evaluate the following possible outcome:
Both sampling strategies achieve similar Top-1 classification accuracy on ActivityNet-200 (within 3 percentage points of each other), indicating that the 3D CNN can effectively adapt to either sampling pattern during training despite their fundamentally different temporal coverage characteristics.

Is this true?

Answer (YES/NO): NO